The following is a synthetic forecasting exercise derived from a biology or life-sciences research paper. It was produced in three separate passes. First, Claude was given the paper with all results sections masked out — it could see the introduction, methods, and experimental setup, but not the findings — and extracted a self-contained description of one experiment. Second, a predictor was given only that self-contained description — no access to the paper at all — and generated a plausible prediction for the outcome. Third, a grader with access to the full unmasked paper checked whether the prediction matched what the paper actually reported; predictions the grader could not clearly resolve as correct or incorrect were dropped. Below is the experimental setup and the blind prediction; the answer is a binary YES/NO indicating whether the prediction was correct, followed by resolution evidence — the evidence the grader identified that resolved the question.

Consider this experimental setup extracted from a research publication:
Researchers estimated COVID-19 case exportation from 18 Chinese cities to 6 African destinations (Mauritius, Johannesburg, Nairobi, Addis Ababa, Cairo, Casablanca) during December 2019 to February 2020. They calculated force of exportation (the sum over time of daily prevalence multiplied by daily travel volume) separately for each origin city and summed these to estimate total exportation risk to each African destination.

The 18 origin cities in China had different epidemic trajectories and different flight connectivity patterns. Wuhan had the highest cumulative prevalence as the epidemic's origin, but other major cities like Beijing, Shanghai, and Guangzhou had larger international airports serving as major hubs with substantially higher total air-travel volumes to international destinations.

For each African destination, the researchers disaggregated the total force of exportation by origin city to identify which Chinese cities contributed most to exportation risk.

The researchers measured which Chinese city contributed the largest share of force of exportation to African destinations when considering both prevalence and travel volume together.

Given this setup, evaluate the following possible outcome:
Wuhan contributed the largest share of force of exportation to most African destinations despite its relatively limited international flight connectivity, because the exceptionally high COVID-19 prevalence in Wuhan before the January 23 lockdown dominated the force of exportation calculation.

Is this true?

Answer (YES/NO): NO